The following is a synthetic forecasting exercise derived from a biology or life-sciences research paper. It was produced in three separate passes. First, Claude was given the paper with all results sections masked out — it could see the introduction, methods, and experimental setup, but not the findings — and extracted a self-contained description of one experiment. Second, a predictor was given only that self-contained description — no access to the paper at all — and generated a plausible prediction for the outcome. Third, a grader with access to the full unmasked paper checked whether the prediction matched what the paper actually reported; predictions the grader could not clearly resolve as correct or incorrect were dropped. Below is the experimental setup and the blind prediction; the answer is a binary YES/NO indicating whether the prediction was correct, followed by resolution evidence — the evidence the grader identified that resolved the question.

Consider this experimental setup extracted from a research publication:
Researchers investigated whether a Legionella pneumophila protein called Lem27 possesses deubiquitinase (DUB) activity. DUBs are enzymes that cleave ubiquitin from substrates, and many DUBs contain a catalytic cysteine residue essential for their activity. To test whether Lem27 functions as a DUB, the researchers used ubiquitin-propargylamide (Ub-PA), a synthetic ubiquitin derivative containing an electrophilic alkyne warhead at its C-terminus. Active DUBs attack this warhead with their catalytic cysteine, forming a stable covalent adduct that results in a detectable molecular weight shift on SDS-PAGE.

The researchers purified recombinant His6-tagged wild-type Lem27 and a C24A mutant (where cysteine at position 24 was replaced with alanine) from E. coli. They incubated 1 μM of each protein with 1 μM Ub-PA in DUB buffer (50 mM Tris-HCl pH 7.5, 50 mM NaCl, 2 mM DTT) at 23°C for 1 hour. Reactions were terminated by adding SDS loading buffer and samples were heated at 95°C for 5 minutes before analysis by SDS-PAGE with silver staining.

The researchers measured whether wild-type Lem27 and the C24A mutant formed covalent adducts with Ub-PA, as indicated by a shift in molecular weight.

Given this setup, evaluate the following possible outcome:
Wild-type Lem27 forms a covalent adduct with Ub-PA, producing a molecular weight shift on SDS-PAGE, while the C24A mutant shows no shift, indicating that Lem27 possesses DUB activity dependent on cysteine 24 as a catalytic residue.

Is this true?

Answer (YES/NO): YES